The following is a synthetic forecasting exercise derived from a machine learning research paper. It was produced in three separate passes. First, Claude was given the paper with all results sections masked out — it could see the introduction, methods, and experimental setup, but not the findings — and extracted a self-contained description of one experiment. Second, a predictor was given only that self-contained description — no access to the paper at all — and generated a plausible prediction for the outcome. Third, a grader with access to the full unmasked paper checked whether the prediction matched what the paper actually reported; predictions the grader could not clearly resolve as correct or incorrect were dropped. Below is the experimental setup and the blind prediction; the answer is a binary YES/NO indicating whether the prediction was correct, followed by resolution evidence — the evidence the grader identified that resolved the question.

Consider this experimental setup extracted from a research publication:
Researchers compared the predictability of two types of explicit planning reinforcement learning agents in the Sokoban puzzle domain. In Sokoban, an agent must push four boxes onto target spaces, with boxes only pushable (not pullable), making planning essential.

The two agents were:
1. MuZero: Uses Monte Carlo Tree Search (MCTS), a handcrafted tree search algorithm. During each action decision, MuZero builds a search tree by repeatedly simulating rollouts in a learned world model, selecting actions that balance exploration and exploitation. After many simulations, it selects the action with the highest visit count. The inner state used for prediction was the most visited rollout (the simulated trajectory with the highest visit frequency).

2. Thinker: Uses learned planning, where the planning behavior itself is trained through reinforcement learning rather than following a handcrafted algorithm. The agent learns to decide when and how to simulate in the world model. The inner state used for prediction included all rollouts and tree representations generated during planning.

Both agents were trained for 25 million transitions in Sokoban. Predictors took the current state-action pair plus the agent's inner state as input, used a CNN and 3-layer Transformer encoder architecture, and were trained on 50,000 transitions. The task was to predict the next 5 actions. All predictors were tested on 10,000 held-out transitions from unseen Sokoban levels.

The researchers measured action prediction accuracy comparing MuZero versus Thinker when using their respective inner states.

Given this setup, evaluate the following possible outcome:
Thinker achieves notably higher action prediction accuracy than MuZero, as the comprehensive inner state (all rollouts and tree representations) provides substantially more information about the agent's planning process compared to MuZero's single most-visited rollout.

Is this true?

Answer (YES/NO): NO